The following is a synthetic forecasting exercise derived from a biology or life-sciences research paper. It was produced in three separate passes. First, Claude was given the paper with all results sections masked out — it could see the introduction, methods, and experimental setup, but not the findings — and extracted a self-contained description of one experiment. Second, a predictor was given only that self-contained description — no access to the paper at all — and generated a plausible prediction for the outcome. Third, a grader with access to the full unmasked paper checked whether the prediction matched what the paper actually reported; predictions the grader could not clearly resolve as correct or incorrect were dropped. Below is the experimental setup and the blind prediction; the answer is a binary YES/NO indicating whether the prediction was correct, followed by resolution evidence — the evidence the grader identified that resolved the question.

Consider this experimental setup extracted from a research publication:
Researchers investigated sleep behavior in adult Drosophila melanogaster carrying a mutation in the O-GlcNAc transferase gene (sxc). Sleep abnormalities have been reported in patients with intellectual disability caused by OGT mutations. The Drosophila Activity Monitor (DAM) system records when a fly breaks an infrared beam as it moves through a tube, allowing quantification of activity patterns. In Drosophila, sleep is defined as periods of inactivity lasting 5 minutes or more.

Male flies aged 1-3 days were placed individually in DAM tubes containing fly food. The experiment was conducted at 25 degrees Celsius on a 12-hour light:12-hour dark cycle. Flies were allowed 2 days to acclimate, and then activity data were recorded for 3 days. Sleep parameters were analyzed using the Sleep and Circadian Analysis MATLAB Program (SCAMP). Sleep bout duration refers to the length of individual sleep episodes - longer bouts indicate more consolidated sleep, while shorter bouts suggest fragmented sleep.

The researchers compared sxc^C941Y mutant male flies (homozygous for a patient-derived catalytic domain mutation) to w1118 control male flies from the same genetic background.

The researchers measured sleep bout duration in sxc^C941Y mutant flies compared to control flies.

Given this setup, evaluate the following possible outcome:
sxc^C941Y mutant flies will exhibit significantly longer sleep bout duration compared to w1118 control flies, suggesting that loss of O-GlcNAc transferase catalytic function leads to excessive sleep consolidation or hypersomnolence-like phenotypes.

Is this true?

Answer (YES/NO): NO